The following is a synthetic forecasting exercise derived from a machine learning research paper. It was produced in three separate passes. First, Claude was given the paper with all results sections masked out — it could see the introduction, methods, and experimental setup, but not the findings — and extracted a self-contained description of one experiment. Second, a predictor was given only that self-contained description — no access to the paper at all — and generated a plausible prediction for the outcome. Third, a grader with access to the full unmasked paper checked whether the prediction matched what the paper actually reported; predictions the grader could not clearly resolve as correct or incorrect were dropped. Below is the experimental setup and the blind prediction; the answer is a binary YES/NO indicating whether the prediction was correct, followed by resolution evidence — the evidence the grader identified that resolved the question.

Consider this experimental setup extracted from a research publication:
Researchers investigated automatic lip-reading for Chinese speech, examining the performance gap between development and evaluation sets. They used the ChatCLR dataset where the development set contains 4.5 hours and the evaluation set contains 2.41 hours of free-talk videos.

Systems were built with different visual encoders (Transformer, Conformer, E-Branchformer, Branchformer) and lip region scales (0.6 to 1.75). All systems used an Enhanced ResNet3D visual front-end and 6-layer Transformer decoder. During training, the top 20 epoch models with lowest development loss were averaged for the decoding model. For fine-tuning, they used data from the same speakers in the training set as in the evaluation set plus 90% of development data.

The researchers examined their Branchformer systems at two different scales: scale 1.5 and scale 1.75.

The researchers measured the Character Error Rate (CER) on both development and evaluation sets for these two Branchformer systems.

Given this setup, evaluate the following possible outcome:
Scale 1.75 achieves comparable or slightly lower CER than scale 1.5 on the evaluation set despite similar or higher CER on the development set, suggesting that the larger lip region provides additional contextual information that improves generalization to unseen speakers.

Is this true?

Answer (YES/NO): NO